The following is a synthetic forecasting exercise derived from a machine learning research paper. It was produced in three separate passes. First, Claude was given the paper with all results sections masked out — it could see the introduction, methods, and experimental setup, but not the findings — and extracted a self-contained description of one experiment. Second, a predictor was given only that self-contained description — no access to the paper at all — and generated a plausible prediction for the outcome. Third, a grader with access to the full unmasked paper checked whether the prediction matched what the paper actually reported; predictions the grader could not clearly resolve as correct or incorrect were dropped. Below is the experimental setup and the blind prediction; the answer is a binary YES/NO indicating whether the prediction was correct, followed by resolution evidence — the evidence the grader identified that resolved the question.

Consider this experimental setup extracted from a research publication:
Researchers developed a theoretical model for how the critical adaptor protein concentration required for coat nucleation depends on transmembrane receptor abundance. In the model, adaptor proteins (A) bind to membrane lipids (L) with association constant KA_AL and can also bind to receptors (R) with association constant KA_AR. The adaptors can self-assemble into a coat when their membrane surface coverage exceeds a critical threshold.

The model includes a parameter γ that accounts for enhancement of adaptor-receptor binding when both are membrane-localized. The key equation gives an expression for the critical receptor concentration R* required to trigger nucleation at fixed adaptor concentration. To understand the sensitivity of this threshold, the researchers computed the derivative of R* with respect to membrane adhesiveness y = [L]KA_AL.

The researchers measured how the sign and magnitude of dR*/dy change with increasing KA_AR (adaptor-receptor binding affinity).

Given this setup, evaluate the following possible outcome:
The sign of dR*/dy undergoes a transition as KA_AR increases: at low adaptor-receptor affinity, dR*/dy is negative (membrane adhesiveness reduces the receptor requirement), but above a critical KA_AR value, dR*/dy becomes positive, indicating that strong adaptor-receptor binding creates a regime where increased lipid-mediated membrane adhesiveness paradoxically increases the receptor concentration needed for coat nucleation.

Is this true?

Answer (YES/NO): NO